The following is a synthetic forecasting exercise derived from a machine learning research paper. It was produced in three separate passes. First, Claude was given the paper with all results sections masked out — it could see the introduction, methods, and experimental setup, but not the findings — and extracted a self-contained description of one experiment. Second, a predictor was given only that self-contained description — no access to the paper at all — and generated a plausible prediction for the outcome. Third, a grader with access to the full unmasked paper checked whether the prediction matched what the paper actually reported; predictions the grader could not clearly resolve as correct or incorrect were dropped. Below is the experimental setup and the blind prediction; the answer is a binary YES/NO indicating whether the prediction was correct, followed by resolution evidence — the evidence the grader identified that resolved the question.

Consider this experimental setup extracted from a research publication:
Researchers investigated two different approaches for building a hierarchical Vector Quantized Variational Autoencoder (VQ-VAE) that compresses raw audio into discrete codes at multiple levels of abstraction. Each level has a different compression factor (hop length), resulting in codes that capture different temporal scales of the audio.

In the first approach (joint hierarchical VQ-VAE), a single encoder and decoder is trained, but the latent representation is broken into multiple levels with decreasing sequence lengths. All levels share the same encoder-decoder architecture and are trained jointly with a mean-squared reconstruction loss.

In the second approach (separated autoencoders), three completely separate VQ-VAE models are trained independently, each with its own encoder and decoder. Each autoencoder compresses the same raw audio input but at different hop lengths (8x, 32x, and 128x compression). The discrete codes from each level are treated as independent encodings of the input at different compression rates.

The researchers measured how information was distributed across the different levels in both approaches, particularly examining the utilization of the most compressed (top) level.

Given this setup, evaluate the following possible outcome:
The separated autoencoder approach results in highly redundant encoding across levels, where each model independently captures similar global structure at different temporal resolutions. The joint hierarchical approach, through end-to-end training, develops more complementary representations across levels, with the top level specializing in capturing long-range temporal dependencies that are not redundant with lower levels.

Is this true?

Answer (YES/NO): NO